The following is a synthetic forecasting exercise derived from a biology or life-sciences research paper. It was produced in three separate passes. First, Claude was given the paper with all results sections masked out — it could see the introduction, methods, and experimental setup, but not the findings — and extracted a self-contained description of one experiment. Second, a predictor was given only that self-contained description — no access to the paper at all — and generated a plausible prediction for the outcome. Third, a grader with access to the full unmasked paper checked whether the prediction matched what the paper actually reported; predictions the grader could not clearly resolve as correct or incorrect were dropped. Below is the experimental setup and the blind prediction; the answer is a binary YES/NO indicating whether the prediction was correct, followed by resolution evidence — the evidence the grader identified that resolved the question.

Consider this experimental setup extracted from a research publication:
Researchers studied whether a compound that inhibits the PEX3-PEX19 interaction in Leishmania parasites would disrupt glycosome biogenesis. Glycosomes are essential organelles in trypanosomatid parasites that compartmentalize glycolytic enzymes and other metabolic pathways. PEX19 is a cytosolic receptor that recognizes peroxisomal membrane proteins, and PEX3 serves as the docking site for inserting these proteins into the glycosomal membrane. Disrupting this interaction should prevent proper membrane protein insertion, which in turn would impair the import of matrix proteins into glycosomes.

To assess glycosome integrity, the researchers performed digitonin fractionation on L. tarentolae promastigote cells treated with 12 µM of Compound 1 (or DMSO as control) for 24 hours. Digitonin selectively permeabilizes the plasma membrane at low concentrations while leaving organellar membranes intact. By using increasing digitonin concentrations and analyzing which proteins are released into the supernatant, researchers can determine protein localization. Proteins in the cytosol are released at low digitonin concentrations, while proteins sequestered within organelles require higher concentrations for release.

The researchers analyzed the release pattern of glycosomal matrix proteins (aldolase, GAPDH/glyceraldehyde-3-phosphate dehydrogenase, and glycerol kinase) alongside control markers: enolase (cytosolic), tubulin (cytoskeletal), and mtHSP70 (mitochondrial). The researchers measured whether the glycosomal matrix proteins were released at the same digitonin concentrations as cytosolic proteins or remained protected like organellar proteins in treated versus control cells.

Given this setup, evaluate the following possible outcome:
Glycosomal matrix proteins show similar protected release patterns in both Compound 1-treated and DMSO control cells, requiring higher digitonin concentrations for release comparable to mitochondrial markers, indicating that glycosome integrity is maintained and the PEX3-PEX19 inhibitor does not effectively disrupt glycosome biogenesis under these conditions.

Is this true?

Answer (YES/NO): NO